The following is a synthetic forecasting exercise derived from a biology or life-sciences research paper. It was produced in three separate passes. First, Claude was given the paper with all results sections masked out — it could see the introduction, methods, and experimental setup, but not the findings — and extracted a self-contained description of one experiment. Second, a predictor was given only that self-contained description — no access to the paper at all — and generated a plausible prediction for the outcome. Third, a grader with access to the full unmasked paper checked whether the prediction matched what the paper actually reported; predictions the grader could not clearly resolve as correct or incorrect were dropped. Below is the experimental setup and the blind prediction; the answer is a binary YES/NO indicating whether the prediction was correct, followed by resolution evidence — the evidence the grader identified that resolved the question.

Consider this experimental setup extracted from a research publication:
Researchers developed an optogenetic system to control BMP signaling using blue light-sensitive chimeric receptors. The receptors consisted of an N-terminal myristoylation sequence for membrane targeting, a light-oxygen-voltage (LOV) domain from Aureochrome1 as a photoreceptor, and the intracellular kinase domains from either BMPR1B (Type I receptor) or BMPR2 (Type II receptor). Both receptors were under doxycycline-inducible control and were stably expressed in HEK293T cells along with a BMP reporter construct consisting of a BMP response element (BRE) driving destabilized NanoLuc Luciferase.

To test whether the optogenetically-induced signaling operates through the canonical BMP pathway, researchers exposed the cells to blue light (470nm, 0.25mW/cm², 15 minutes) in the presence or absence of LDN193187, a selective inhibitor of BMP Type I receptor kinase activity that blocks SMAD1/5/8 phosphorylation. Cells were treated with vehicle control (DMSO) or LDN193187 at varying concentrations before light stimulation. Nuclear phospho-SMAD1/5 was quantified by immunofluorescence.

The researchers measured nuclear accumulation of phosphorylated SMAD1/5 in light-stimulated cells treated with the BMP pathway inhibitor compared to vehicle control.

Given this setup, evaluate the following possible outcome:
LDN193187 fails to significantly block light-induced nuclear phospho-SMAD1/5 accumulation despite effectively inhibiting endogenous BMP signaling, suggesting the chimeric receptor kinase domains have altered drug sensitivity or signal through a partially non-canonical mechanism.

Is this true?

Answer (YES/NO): NO